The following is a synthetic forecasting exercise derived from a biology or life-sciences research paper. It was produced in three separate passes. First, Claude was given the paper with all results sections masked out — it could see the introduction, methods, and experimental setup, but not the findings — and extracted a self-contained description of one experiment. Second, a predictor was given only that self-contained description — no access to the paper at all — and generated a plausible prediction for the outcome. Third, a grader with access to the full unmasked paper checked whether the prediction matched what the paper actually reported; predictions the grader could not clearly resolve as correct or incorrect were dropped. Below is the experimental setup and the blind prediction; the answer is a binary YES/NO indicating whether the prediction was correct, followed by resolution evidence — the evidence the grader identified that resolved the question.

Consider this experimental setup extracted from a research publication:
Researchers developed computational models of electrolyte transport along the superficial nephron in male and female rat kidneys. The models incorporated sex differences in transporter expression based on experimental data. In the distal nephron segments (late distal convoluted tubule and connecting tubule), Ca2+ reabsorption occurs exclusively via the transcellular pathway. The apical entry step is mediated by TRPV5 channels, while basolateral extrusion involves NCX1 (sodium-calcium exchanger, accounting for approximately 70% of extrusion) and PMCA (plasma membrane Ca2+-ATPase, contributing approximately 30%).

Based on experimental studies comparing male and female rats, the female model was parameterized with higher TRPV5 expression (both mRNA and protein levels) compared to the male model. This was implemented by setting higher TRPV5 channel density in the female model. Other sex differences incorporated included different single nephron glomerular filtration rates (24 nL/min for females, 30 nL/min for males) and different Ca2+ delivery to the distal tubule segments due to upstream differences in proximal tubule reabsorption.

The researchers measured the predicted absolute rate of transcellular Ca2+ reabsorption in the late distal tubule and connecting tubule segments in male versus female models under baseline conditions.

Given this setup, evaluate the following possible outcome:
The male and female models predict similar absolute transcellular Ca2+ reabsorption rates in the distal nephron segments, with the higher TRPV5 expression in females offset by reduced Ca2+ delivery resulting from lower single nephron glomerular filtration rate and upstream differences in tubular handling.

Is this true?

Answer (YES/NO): NO